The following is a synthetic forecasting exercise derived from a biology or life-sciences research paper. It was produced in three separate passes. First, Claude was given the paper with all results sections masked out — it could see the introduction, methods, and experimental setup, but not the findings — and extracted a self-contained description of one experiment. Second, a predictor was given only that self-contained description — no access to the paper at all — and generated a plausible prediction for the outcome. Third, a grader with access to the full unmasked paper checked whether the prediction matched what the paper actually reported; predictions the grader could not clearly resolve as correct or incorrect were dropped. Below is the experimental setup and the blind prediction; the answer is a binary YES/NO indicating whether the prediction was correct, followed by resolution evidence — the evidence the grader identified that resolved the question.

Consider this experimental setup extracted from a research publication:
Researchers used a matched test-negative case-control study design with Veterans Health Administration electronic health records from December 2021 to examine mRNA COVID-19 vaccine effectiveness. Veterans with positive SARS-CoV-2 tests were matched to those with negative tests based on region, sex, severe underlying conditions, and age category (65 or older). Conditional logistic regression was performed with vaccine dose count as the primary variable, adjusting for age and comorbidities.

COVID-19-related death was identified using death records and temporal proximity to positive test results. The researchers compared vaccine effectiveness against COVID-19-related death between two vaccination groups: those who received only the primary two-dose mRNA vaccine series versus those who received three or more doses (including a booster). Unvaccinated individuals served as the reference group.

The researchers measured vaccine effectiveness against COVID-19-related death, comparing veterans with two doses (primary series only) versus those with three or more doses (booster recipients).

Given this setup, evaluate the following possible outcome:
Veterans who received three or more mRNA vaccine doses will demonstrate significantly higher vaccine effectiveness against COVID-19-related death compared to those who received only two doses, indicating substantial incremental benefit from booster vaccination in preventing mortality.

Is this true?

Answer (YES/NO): YES